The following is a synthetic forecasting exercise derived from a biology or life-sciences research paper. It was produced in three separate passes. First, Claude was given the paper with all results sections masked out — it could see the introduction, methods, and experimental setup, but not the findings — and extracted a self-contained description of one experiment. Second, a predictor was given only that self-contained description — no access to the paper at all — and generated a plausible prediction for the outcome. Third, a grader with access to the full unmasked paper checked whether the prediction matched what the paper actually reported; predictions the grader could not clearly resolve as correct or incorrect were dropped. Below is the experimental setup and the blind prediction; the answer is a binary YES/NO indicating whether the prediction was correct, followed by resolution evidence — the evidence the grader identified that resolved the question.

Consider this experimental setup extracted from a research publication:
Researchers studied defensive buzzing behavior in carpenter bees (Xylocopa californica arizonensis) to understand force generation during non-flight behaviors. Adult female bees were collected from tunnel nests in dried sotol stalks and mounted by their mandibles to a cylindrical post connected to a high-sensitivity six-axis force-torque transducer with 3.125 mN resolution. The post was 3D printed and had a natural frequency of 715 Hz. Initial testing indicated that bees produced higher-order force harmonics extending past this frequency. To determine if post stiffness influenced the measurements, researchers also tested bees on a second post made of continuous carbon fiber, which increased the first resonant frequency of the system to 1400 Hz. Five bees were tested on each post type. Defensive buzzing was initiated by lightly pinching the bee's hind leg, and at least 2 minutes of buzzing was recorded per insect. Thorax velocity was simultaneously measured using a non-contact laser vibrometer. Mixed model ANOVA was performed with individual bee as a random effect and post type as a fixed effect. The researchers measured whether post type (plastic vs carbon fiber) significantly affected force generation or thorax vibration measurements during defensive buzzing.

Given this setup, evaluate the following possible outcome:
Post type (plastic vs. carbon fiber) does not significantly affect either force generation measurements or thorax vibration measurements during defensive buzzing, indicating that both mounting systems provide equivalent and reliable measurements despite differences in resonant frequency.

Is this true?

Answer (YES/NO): YES